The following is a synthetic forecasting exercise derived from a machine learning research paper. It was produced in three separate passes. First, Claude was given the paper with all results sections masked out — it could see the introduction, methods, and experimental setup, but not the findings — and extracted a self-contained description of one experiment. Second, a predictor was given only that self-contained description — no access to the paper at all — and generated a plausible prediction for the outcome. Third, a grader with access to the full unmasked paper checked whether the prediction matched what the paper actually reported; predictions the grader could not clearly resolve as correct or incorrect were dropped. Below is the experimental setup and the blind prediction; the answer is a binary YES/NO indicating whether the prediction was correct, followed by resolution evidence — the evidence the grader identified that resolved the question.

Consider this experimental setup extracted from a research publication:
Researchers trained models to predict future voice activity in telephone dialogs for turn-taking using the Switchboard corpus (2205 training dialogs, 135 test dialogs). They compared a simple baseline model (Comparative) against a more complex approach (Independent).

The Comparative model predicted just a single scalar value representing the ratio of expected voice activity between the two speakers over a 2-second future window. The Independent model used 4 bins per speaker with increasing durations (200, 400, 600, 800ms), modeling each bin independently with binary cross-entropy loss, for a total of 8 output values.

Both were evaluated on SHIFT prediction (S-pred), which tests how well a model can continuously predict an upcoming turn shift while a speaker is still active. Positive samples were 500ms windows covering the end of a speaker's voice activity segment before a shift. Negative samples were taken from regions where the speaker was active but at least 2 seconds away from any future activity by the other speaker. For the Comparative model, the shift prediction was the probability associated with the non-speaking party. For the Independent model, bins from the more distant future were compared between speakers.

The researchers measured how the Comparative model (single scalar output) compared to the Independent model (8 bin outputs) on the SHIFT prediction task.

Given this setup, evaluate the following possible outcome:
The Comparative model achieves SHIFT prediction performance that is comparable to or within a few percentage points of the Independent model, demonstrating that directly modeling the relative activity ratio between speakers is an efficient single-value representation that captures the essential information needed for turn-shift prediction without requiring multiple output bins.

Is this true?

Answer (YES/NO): YES